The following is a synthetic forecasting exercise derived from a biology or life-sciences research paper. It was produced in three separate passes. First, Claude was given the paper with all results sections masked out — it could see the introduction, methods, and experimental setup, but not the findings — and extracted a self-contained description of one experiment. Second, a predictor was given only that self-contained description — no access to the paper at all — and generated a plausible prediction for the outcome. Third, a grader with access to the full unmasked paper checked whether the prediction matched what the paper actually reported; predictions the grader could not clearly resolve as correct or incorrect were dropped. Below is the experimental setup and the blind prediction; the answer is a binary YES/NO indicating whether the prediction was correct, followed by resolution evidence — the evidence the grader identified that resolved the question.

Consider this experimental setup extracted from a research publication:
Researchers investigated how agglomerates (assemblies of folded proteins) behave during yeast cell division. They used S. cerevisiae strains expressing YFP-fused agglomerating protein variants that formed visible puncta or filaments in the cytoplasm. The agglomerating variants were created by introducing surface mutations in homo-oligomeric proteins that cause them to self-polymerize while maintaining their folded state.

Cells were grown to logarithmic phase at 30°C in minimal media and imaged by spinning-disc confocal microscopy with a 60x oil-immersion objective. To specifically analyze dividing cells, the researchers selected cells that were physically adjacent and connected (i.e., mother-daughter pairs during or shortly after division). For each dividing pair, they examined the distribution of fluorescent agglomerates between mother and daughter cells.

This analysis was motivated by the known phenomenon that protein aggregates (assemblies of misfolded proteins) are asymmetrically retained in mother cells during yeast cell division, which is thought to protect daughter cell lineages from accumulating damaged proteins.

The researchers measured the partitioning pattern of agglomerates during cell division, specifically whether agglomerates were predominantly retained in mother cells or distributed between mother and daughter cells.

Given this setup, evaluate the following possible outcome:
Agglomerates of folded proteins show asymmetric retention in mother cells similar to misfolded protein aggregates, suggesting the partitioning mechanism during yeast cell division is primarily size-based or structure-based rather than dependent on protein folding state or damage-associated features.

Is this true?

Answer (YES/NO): NO